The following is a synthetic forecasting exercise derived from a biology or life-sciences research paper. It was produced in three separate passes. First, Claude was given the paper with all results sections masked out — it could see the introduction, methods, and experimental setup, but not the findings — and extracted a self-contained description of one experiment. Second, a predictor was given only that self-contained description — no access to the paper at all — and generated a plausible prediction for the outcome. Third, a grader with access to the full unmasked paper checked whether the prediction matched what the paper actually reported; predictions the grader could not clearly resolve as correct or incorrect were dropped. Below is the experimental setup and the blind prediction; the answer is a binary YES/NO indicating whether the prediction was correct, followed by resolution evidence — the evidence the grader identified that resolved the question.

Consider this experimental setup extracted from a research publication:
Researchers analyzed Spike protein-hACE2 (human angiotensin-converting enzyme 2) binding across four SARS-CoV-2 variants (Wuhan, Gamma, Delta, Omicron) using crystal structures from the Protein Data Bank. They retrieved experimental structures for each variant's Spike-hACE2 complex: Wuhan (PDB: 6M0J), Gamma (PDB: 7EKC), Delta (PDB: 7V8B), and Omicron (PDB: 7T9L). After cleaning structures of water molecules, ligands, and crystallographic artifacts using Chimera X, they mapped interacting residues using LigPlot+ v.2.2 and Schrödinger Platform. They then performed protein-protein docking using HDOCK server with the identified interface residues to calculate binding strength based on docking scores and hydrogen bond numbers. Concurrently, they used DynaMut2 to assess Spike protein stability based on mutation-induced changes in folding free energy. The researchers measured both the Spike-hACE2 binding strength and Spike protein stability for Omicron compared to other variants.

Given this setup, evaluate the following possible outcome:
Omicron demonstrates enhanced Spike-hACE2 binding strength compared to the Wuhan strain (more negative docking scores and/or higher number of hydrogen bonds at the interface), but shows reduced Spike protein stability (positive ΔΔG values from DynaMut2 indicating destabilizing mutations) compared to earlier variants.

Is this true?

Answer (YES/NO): YES